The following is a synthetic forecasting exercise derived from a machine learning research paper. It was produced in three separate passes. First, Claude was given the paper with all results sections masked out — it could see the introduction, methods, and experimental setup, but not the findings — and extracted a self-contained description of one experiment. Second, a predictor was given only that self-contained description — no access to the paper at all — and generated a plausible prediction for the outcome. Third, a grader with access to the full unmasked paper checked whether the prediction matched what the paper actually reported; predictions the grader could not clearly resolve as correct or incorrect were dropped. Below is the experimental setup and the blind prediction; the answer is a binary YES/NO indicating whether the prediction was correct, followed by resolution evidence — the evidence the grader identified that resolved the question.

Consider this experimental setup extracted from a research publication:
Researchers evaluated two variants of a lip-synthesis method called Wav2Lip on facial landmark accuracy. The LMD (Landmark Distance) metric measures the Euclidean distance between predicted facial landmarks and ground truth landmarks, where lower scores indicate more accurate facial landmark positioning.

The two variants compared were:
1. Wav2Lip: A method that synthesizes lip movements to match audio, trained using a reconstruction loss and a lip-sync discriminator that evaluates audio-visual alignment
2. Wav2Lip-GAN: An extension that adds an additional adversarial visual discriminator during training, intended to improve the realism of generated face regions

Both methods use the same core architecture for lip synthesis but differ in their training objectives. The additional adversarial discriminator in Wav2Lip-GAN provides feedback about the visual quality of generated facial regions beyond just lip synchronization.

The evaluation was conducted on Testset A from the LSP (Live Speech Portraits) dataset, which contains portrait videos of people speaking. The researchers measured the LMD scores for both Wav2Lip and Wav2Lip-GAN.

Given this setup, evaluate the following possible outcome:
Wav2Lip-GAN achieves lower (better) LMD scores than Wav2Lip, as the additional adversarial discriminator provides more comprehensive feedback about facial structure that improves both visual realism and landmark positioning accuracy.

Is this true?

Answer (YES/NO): NO